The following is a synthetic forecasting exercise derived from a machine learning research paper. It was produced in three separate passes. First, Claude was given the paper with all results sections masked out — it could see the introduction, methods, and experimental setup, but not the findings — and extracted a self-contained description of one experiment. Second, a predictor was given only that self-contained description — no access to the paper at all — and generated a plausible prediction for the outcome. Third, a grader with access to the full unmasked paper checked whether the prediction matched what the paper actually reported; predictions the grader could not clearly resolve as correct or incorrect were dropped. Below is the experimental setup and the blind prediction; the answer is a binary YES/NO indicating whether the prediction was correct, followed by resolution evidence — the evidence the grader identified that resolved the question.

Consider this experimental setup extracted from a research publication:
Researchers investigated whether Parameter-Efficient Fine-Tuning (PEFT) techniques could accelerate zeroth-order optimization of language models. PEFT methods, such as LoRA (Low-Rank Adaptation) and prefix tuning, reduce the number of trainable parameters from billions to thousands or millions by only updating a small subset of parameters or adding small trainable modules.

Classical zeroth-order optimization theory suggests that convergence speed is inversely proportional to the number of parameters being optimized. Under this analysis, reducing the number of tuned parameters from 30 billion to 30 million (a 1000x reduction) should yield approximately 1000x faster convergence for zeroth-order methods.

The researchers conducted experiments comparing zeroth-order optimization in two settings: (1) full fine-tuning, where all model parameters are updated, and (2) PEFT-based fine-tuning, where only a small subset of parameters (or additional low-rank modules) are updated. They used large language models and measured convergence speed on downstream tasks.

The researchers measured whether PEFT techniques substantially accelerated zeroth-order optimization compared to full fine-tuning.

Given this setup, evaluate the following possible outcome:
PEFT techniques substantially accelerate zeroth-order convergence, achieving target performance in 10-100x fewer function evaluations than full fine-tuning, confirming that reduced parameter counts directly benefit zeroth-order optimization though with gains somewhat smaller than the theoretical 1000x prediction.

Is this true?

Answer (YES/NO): NO